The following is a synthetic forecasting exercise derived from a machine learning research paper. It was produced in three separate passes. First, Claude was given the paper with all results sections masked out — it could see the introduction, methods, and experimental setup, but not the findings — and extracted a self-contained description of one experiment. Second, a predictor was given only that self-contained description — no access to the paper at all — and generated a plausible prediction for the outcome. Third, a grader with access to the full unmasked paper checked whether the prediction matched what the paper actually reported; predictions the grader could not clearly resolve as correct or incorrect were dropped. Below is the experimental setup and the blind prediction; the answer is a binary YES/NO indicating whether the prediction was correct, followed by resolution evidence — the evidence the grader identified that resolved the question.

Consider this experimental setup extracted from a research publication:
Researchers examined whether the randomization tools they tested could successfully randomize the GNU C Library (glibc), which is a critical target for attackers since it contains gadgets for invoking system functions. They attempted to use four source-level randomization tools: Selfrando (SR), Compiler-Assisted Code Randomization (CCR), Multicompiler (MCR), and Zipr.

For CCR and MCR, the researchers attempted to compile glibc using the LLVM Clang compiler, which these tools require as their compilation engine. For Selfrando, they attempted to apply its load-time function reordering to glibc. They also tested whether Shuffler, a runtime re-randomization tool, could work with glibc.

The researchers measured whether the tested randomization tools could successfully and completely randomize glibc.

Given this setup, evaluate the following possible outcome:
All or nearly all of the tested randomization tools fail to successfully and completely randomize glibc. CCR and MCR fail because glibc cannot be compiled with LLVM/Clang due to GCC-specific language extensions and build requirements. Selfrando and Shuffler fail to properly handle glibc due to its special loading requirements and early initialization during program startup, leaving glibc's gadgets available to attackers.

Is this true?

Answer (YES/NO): NO